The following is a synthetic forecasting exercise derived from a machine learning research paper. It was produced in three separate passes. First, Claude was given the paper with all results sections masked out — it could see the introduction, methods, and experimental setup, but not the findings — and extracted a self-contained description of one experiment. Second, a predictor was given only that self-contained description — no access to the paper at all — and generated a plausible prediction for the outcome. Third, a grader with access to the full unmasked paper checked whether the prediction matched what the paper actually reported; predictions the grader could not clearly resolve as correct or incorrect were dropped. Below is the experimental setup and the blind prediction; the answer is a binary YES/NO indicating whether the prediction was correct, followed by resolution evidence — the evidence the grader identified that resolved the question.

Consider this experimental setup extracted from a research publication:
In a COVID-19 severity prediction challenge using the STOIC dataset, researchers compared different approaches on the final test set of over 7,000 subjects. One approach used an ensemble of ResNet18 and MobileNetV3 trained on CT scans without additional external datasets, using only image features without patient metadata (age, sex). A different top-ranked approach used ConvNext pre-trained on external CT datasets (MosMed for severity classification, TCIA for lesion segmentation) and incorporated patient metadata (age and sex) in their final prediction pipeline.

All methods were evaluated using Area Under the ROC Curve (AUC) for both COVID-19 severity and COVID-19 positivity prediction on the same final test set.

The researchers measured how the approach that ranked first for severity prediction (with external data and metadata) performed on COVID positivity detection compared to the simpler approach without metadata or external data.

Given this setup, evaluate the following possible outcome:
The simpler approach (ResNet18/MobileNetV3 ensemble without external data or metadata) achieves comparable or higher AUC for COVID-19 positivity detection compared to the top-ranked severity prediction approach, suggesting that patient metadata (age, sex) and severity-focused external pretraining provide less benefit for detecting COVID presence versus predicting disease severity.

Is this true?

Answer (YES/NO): YES